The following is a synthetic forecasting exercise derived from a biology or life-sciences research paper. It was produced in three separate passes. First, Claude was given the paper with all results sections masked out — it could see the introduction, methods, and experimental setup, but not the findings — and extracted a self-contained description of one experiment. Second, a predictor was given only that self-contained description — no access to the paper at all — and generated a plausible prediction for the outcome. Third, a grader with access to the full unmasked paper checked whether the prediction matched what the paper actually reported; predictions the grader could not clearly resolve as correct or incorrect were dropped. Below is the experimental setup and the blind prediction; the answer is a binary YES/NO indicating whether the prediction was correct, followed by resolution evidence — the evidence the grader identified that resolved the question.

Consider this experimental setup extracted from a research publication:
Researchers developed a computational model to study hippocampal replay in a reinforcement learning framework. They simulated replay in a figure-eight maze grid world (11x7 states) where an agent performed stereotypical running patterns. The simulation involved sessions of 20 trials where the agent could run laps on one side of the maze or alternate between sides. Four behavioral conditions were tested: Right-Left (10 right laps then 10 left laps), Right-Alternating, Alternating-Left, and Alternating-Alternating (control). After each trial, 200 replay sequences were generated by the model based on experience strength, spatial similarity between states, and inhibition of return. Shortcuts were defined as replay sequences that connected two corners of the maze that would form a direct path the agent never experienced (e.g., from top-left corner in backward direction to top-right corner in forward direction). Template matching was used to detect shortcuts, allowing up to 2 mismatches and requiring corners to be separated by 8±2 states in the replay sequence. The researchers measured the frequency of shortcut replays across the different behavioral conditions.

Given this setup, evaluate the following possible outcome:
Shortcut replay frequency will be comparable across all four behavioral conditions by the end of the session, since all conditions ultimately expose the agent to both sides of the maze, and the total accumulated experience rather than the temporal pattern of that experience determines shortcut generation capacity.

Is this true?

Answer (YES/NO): NO